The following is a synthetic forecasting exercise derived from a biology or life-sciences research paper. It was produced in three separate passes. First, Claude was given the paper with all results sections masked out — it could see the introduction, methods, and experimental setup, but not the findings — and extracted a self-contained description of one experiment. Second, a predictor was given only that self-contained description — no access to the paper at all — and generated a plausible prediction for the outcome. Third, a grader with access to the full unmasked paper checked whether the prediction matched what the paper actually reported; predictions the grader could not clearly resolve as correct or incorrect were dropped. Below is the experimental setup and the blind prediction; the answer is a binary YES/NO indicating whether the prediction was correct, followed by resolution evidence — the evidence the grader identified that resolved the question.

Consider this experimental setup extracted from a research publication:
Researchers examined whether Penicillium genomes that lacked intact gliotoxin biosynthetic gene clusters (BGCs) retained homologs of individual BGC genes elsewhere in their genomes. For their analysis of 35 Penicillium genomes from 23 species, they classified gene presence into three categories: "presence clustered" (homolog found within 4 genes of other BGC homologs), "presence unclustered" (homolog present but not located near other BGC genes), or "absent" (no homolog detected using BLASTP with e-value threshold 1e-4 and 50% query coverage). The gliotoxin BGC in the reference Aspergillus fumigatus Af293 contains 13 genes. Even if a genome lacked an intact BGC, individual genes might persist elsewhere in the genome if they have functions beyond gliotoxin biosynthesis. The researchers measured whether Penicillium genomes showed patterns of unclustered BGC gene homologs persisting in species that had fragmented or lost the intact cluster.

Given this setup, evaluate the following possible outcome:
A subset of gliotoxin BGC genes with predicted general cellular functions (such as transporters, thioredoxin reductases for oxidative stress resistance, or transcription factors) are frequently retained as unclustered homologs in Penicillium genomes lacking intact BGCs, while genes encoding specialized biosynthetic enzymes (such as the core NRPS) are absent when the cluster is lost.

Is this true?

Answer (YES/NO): NO